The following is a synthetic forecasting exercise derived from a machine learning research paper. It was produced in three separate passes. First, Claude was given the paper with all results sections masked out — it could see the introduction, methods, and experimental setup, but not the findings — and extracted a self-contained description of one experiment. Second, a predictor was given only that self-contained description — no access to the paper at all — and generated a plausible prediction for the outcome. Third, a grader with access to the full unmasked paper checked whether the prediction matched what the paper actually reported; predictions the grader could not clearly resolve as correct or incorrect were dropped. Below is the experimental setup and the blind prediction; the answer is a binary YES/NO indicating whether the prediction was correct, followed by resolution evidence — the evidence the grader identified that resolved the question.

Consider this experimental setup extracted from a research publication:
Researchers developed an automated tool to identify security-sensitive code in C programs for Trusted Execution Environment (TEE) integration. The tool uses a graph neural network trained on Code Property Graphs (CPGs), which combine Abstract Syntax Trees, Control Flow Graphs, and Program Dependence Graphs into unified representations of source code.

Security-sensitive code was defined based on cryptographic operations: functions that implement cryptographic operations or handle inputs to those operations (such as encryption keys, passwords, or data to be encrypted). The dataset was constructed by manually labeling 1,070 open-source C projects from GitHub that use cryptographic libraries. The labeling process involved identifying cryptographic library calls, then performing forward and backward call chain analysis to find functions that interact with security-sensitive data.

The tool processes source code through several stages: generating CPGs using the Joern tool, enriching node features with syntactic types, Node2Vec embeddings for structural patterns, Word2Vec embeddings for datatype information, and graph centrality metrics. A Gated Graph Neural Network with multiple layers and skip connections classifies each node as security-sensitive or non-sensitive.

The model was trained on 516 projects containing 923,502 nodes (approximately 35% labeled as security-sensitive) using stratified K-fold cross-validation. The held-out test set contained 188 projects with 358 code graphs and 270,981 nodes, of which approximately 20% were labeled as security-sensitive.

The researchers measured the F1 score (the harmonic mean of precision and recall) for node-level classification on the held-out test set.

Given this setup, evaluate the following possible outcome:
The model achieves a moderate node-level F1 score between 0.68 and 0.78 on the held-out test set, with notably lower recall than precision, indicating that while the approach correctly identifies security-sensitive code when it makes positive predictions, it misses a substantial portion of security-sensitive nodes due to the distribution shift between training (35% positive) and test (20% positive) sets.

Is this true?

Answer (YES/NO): NO